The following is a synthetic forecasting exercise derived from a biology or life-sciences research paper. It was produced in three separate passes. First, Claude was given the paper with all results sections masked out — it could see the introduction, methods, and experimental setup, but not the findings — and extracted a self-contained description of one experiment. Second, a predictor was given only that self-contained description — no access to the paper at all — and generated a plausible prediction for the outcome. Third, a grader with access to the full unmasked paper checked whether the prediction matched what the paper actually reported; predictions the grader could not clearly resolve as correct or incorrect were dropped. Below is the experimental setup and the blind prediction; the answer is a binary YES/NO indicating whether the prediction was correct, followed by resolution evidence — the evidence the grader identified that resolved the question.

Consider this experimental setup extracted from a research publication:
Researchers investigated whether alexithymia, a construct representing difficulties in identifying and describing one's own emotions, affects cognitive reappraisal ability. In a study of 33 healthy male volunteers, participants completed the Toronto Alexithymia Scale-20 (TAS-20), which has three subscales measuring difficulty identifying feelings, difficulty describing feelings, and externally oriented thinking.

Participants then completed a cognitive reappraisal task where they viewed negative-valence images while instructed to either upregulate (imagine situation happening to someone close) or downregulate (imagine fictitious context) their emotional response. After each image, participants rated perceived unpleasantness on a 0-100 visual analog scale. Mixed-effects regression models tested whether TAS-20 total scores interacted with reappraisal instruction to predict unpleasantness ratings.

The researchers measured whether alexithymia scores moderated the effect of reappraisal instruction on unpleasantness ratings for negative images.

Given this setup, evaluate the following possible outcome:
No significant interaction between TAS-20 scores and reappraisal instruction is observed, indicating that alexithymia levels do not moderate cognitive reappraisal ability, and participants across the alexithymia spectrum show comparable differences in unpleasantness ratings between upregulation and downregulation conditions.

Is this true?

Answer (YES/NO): YES